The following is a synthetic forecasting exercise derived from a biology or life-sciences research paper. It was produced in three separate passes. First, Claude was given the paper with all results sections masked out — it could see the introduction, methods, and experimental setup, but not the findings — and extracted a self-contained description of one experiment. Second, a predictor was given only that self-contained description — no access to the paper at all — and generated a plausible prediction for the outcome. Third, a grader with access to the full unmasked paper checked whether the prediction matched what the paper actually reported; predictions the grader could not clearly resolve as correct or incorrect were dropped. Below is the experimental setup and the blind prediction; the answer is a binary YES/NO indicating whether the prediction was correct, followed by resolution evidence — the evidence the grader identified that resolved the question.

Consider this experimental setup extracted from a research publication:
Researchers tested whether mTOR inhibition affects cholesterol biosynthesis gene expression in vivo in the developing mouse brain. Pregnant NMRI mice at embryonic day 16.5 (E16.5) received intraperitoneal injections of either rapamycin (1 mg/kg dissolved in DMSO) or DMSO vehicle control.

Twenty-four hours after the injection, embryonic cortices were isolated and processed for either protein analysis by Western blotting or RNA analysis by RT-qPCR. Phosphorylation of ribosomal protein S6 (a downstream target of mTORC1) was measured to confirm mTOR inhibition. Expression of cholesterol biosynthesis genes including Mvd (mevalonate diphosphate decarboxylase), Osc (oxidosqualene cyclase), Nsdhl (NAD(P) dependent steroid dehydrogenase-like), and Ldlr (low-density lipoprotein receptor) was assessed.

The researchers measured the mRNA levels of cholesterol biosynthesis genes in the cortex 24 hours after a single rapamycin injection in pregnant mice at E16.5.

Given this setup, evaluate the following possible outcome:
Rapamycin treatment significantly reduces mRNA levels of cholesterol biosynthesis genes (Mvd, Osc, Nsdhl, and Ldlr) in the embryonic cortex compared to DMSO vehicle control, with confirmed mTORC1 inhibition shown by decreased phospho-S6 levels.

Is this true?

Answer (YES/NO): NO